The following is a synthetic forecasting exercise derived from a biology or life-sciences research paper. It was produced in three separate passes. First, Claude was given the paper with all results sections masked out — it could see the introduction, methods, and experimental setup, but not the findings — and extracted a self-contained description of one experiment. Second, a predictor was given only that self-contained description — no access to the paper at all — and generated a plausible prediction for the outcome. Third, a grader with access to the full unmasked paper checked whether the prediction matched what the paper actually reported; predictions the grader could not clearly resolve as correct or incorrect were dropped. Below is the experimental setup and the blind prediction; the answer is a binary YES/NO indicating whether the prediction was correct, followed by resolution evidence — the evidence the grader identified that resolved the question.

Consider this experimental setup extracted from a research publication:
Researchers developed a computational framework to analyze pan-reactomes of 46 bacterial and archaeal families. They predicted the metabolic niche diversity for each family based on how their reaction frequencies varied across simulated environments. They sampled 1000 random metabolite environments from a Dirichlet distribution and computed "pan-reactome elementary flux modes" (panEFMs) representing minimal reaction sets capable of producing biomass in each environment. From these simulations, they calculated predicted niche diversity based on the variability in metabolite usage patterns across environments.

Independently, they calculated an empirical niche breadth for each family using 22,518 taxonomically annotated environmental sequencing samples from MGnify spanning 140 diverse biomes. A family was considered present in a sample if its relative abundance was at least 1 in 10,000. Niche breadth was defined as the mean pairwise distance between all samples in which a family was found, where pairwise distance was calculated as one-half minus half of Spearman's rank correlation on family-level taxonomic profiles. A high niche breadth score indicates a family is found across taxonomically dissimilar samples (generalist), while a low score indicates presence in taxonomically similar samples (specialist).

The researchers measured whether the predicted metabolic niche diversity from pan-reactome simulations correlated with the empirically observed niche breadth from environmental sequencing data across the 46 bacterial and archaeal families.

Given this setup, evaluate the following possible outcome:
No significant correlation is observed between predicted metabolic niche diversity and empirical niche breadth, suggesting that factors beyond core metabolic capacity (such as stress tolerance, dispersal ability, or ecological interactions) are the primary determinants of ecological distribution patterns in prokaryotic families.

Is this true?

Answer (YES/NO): NO